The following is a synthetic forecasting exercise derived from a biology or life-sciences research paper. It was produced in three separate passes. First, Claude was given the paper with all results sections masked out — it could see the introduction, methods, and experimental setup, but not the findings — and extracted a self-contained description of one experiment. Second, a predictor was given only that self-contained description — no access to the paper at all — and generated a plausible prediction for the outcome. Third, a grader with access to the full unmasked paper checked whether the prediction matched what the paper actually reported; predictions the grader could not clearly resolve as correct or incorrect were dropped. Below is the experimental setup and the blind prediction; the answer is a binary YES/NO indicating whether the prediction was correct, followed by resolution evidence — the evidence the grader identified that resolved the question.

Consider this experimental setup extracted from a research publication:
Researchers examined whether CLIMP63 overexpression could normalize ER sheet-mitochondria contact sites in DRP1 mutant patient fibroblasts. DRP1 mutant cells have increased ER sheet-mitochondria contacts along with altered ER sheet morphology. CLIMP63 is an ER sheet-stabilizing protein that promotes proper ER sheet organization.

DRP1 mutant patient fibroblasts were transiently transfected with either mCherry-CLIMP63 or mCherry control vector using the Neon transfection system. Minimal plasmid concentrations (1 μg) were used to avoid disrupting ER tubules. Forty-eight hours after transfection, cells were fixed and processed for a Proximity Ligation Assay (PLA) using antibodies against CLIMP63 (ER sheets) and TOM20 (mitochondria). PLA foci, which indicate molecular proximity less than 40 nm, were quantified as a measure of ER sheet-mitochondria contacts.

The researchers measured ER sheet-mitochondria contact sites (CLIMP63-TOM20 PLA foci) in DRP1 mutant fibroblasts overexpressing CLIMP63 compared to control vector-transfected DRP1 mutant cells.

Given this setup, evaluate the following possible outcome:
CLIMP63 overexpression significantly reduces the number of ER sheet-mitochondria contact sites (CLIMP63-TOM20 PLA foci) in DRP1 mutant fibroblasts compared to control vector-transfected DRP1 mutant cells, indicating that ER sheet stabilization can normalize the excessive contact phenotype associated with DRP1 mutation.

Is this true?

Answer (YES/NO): YES